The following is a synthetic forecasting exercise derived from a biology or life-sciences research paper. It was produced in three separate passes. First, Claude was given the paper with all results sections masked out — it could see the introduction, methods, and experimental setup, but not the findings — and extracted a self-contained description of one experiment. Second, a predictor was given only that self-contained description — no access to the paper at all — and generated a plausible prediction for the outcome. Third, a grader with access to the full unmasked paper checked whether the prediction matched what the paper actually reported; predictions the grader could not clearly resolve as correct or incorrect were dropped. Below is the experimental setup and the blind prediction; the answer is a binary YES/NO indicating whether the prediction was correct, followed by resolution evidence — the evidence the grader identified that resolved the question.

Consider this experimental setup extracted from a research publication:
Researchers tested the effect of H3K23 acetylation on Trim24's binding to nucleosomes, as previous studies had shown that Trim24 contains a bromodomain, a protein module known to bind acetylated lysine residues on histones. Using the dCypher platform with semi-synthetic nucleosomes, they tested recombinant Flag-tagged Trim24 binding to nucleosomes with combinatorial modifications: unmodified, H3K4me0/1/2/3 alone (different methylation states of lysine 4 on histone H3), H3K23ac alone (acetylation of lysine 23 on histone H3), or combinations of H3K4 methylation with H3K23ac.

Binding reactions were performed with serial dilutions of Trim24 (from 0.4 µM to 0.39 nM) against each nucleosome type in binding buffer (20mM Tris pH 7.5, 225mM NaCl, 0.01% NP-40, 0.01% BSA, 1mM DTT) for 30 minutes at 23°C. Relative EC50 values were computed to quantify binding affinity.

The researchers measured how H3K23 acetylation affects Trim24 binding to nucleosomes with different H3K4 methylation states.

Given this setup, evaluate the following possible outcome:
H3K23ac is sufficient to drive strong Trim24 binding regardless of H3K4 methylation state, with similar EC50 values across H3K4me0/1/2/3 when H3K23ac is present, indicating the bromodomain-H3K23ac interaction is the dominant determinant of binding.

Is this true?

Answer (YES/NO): NO